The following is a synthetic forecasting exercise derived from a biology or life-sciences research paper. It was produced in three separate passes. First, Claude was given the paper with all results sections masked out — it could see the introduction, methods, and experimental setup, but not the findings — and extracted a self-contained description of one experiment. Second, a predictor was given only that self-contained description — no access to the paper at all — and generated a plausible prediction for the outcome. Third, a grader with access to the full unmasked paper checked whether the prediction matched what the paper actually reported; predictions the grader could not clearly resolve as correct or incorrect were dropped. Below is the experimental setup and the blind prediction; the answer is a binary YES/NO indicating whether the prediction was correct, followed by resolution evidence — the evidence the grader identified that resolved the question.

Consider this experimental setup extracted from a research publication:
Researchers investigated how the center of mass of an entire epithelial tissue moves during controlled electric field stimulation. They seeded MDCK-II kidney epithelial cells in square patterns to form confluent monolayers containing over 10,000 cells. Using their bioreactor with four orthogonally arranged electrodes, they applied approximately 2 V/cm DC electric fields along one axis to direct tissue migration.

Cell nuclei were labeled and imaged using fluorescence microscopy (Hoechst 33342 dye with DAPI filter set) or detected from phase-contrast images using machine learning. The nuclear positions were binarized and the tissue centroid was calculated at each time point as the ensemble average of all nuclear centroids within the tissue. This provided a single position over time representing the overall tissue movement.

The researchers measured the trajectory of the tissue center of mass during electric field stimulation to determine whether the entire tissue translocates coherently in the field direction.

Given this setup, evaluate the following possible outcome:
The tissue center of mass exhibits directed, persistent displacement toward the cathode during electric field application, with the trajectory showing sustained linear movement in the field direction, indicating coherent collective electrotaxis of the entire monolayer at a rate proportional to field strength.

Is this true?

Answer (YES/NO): NO